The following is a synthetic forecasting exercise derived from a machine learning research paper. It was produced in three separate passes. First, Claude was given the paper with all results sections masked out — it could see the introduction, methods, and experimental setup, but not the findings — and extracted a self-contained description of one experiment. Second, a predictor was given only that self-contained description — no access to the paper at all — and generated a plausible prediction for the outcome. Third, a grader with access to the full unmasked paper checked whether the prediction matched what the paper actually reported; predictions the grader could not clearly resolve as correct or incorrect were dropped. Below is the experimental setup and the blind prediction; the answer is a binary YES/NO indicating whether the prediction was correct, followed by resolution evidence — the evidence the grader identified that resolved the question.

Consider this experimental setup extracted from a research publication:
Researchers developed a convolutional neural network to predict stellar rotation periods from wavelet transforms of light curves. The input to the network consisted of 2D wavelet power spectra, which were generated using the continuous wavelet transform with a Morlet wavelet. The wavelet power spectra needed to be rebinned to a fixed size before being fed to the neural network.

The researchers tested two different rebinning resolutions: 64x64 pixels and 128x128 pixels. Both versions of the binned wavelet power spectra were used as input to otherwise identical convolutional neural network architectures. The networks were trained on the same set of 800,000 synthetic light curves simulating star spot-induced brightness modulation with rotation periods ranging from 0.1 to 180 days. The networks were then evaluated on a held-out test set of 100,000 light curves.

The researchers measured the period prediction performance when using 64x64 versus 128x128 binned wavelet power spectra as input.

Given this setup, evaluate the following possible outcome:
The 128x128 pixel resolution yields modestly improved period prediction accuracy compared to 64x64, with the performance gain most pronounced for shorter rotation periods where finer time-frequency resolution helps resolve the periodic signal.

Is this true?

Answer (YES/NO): NO